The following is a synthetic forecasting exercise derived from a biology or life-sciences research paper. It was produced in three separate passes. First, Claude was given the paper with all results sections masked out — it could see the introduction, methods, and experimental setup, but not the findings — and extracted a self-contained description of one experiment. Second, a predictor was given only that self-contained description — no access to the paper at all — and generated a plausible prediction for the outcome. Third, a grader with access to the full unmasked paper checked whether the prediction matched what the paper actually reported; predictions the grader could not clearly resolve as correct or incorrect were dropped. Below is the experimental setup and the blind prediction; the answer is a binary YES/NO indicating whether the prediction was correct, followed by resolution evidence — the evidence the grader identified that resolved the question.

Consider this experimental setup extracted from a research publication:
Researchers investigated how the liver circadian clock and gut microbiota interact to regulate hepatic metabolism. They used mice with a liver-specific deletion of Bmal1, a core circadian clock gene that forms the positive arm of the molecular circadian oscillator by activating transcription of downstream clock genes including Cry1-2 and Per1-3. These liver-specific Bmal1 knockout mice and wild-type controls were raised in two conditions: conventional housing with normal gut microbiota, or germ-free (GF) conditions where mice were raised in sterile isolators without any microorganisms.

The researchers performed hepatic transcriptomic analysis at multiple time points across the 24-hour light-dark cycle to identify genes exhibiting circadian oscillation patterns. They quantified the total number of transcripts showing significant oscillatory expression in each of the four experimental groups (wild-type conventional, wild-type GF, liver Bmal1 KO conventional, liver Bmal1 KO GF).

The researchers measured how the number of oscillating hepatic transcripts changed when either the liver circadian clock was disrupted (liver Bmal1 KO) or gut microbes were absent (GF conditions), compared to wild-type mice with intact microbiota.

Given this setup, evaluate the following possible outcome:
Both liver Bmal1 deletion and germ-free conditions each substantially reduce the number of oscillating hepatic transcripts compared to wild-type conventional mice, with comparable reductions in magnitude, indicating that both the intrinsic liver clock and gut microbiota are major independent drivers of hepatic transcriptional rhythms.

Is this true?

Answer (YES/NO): NO